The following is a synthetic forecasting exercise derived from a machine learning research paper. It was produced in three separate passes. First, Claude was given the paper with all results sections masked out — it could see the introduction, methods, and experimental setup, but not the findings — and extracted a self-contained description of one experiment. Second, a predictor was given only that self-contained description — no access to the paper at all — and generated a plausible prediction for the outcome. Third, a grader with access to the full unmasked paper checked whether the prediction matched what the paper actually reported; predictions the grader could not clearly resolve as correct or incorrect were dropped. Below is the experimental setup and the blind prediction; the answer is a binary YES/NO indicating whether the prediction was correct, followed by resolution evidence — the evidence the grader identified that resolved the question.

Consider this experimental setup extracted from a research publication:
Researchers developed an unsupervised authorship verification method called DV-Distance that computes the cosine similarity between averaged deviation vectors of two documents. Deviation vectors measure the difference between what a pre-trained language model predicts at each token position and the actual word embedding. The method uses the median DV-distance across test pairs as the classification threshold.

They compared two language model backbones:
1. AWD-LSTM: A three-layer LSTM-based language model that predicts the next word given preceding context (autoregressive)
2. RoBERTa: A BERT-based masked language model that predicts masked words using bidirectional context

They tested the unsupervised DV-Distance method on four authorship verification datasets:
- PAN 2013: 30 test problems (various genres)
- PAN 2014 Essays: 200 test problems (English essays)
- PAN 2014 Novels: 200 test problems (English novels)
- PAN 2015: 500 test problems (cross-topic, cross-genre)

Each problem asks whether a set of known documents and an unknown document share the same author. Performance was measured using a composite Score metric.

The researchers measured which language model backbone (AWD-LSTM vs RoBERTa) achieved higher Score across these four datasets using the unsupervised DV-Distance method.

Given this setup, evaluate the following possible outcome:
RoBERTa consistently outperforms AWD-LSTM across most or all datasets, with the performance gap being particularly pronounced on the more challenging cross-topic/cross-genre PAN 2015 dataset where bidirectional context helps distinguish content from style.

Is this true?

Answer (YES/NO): NO